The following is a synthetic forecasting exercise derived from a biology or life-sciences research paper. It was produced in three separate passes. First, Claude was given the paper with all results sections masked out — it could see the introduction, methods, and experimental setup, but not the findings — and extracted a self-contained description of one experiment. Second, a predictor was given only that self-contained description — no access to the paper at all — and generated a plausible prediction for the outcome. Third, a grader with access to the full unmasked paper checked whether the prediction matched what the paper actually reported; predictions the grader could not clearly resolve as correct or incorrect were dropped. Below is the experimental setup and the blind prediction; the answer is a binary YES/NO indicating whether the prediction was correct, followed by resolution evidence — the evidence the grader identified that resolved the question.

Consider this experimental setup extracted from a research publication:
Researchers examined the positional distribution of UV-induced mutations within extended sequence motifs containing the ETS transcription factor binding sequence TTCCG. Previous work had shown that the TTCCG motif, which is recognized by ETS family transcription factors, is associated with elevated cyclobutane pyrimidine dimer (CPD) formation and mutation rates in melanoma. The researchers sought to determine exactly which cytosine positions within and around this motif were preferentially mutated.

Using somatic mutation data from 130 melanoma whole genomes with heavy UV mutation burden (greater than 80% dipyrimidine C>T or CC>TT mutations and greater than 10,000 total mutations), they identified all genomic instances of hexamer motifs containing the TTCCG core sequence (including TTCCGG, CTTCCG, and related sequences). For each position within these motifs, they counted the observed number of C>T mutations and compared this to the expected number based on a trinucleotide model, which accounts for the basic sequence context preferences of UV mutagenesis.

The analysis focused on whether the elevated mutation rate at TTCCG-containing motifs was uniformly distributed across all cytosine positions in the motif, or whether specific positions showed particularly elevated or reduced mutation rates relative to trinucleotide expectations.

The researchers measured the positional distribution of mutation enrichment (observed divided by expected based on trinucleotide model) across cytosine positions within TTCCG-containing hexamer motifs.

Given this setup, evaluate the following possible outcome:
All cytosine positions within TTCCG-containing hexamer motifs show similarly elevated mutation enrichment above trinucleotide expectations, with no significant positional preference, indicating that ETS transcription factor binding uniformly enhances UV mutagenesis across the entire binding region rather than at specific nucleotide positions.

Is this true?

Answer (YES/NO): NO